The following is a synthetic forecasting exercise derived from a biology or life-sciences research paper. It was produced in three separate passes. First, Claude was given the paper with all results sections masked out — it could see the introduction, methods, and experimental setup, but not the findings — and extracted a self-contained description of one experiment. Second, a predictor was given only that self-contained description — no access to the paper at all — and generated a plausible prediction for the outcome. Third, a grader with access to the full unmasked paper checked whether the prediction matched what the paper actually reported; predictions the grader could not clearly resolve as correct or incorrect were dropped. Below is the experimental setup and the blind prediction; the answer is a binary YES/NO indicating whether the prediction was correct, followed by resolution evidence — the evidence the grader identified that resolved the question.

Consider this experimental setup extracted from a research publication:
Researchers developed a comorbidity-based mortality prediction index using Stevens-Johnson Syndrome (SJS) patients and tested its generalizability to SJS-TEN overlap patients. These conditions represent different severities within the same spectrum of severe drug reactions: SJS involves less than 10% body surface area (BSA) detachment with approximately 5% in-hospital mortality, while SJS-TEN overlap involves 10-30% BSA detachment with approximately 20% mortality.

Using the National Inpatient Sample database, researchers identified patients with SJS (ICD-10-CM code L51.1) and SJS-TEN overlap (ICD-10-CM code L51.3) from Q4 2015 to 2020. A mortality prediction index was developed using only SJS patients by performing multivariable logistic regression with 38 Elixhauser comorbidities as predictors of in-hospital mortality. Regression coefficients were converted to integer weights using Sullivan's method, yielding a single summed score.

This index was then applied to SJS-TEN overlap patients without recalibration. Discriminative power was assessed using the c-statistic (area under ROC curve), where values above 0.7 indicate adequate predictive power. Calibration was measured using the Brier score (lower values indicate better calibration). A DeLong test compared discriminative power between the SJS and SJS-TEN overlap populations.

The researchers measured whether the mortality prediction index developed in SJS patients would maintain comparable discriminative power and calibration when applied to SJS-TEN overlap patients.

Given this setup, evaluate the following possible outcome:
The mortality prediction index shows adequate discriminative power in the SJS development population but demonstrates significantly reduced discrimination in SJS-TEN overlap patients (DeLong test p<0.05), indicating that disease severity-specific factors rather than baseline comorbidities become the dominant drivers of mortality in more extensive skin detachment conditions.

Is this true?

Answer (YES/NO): NO